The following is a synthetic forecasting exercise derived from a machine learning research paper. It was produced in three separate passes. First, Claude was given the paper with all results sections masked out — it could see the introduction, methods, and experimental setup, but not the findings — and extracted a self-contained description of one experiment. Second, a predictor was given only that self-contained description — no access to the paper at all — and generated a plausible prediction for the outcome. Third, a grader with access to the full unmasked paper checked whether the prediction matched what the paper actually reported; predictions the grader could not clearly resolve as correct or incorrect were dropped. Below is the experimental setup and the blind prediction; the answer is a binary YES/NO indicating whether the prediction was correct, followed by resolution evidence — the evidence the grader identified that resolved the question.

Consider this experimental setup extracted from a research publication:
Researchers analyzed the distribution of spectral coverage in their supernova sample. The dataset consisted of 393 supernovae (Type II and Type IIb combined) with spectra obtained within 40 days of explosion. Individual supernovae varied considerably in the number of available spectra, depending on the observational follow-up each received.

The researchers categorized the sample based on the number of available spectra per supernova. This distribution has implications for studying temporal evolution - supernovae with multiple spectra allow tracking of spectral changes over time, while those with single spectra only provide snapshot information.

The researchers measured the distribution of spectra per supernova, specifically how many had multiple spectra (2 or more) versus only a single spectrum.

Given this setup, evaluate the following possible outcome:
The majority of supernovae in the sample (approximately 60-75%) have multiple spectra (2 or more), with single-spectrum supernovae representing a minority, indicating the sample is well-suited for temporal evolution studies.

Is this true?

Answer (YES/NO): NO